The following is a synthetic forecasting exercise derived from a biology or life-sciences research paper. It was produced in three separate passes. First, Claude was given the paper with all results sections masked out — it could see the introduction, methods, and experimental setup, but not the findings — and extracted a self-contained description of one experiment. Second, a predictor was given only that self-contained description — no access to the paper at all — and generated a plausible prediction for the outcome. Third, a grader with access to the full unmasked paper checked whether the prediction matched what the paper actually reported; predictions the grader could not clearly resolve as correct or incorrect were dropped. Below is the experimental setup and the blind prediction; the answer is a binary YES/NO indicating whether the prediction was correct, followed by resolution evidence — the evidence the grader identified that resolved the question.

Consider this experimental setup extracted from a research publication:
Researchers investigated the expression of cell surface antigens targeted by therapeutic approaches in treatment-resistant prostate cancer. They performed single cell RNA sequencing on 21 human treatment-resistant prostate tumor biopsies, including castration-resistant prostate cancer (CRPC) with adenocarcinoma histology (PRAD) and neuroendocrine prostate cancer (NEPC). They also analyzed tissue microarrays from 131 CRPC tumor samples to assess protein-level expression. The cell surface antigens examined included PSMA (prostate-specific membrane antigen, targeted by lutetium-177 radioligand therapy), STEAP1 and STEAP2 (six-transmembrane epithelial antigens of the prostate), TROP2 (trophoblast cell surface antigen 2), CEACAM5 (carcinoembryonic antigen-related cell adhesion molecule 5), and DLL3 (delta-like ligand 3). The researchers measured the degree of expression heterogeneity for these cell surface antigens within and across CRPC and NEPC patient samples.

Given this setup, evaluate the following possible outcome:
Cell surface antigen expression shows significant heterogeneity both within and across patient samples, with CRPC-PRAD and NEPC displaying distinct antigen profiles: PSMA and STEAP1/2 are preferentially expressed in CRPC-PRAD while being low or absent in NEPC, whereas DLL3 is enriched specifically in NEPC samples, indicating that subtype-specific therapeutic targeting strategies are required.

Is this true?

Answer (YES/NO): YES